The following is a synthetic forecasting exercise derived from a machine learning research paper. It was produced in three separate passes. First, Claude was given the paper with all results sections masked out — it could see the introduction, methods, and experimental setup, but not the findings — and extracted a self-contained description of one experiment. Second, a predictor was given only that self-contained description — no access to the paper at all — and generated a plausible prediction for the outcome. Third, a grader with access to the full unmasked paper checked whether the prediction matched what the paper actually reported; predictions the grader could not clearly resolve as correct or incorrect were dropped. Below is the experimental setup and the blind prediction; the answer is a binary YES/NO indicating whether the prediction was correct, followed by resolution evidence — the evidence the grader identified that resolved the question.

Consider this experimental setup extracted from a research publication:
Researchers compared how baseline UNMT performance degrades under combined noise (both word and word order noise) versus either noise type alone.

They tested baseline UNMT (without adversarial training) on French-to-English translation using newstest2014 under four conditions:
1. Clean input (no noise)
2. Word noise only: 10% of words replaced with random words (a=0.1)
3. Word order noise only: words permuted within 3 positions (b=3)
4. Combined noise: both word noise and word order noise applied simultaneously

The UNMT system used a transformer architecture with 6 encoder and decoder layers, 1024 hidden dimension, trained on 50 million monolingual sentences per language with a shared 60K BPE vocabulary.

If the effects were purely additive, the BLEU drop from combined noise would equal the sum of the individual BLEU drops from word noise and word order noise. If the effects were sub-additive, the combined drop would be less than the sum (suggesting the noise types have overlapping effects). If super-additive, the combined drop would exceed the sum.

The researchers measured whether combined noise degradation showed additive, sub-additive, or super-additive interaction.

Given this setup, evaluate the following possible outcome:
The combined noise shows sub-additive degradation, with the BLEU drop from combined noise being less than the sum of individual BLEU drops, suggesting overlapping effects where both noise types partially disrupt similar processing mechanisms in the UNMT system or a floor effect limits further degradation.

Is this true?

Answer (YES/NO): YES